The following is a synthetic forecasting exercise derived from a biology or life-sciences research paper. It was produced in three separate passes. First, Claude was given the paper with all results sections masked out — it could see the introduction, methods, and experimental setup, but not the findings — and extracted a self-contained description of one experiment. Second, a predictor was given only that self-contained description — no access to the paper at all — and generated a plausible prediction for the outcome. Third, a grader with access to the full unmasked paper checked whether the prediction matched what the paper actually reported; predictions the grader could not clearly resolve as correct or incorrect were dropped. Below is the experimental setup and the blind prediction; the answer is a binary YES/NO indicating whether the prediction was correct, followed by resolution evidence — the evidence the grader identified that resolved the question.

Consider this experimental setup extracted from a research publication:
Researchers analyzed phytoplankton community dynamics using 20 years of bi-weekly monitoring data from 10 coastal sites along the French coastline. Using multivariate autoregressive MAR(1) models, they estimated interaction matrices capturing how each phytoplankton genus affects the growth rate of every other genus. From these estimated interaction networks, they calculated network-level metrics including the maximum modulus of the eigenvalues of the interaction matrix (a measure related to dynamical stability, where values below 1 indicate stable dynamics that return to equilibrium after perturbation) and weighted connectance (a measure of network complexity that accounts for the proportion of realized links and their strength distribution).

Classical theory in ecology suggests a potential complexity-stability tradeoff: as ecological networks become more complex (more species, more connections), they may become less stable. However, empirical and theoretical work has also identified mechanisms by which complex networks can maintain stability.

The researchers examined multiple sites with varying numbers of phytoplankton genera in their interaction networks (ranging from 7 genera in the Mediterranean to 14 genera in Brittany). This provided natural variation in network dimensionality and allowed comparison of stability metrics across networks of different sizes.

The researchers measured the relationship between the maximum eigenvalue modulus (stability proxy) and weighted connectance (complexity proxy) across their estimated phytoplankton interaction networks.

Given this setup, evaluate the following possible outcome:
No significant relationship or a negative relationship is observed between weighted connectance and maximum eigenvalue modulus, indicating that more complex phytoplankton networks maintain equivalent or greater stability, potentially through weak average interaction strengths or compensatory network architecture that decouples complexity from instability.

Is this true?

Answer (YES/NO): YES